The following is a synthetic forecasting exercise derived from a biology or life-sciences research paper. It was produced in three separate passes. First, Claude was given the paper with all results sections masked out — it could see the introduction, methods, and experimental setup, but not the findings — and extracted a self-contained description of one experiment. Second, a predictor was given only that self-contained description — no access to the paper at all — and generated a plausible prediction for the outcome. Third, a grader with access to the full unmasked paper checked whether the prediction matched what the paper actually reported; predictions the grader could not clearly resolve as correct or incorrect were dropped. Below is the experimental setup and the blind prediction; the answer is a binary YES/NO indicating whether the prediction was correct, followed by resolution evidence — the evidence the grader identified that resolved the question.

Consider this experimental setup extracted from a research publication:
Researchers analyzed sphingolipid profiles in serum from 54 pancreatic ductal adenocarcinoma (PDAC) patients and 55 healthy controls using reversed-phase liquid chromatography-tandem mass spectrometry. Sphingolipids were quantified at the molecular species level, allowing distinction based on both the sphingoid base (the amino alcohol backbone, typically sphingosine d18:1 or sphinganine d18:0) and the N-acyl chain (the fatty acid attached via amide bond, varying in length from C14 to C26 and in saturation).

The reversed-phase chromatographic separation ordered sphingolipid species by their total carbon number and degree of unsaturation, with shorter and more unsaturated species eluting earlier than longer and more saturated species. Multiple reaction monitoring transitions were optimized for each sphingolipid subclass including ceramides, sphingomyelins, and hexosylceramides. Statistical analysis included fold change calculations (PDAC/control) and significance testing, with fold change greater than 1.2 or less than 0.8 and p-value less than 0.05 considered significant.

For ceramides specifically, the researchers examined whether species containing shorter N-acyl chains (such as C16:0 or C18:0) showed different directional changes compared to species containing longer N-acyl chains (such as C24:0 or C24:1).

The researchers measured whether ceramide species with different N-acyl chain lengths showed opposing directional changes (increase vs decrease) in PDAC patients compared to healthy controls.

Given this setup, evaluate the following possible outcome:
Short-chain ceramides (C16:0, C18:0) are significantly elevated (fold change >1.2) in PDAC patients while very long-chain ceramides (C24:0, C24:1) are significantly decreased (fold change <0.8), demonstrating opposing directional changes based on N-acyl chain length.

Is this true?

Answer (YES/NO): NO